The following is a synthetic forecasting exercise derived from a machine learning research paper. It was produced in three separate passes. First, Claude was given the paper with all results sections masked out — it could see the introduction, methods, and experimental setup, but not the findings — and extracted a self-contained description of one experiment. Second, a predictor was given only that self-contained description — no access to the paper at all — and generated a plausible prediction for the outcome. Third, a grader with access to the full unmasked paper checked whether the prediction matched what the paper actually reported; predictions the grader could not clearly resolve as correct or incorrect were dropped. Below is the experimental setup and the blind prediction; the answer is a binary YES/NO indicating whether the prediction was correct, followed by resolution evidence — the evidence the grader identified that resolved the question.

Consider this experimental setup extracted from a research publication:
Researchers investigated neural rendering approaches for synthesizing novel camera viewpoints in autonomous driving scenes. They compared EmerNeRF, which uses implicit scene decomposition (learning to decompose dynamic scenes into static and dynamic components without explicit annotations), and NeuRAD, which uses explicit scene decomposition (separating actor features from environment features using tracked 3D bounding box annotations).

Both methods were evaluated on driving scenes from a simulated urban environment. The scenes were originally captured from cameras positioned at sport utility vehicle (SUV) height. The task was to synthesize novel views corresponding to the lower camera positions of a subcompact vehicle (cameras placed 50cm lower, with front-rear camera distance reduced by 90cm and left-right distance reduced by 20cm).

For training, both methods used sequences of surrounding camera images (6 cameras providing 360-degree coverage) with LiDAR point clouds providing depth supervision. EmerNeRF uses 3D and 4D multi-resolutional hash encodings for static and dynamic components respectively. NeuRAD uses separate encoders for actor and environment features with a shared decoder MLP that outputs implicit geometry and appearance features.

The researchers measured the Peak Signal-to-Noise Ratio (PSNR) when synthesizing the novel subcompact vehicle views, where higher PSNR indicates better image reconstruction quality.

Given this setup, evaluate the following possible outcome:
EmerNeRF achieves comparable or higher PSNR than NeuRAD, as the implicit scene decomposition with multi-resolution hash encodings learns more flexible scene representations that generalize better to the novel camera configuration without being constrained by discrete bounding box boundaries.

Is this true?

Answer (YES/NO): NO